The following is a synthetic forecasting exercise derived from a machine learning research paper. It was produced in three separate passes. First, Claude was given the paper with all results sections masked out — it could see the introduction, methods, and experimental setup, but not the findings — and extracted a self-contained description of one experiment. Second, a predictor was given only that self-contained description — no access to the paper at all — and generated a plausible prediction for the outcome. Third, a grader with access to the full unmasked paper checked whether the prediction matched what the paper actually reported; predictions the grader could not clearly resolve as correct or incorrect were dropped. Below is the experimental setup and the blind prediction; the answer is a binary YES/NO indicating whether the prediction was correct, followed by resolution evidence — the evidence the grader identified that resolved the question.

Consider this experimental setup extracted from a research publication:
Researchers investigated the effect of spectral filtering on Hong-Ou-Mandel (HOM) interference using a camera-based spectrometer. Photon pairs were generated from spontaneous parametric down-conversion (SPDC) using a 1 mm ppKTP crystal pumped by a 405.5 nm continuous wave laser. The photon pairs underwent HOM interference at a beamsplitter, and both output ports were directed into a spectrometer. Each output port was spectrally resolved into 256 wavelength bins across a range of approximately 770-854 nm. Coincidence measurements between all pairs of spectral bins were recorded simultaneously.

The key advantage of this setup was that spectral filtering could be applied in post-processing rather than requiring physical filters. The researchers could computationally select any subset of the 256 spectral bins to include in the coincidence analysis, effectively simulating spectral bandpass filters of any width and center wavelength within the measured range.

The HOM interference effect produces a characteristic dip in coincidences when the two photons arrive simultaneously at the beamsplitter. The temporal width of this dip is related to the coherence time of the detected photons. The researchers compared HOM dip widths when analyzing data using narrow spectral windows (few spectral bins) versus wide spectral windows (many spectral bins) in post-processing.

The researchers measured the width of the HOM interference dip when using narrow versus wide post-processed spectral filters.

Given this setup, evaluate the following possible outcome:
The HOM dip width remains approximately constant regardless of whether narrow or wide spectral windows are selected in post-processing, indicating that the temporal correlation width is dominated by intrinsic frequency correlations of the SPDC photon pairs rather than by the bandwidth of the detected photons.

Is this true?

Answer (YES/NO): NO